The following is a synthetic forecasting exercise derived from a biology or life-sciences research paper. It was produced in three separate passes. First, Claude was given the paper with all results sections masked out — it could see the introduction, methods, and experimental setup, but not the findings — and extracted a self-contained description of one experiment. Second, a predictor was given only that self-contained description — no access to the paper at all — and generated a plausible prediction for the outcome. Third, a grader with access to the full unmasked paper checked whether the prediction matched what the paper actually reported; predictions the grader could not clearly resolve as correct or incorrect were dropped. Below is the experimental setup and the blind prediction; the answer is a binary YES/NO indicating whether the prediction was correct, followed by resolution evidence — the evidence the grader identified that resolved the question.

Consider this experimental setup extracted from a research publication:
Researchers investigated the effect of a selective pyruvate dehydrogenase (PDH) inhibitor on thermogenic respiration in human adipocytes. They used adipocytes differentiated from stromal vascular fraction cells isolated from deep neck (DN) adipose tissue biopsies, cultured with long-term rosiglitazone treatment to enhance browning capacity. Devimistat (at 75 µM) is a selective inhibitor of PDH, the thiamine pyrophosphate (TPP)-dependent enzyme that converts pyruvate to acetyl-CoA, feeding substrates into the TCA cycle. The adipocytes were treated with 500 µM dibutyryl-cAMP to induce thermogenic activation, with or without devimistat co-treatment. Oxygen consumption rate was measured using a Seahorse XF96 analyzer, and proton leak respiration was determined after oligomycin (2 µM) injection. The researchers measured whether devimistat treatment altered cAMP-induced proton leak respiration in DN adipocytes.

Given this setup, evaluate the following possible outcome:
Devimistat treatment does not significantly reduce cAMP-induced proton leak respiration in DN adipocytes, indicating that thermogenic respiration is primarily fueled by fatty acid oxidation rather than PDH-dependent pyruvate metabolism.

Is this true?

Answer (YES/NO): NO